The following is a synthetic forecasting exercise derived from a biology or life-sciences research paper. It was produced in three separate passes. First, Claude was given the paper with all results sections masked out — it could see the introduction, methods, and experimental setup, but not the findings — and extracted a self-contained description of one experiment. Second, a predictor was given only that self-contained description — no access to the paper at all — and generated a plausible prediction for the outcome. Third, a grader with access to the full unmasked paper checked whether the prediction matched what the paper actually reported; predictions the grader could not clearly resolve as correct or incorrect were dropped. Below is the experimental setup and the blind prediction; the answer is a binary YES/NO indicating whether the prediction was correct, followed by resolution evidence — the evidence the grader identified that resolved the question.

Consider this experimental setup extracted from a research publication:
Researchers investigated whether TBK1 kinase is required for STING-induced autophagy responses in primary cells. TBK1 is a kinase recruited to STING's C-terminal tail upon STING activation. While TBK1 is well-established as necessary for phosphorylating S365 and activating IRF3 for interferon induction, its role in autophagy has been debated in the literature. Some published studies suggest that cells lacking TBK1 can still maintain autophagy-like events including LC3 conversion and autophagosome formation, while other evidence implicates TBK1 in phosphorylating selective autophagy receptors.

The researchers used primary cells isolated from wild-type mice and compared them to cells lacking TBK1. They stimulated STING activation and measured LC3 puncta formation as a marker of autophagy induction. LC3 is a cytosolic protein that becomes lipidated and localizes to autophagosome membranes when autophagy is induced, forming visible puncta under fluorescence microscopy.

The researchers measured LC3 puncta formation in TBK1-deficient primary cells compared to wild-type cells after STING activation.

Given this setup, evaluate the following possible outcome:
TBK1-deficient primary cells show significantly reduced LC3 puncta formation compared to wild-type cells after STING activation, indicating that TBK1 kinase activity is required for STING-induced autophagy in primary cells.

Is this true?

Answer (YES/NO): YES